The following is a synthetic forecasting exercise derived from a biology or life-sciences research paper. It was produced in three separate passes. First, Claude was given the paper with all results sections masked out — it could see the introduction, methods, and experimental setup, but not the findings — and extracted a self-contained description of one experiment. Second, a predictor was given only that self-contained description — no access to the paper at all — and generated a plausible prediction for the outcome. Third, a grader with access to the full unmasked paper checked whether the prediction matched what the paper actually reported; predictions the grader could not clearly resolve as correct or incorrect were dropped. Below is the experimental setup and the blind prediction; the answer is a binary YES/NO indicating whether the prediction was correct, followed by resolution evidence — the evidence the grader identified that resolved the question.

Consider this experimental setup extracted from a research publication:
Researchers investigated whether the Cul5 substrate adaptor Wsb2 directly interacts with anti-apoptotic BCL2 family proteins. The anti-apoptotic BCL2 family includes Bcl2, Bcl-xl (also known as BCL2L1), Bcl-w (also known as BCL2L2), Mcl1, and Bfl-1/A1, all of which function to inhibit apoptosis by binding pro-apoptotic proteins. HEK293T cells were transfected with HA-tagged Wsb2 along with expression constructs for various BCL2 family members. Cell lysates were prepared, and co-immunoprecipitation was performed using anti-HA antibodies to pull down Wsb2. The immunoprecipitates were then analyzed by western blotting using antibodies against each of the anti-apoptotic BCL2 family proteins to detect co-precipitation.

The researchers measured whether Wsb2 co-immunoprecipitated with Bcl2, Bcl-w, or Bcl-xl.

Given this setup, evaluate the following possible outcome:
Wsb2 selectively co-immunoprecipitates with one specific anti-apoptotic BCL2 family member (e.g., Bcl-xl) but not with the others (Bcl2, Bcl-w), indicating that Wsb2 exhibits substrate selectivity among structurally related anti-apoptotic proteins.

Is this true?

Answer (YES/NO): NO